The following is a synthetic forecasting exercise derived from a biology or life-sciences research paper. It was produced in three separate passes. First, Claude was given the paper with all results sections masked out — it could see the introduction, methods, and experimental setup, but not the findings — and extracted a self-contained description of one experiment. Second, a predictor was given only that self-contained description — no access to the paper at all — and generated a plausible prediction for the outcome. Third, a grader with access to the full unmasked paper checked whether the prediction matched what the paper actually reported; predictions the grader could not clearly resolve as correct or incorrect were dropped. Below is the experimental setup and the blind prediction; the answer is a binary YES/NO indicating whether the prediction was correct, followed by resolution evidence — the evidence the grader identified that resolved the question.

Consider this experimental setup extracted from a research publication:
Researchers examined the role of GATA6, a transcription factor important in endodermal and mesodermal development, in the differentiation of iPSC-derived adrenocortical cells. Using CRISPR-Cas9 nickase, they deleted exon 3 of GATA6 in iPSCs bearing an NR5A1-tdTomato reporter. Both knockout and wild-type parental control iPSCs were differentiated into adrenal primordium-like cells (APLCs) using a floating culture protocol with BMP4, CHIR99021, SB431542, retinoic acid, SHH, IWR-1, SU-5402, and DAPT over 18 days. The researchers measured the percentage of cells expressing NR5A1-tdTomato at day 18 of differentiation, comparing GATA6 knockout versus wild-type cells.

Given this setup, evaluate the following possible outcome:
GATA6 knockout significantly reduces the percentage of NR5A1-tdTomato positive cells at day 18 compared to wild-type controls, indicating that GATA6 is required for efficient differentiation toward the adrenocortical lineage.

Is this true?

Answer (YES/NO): NO